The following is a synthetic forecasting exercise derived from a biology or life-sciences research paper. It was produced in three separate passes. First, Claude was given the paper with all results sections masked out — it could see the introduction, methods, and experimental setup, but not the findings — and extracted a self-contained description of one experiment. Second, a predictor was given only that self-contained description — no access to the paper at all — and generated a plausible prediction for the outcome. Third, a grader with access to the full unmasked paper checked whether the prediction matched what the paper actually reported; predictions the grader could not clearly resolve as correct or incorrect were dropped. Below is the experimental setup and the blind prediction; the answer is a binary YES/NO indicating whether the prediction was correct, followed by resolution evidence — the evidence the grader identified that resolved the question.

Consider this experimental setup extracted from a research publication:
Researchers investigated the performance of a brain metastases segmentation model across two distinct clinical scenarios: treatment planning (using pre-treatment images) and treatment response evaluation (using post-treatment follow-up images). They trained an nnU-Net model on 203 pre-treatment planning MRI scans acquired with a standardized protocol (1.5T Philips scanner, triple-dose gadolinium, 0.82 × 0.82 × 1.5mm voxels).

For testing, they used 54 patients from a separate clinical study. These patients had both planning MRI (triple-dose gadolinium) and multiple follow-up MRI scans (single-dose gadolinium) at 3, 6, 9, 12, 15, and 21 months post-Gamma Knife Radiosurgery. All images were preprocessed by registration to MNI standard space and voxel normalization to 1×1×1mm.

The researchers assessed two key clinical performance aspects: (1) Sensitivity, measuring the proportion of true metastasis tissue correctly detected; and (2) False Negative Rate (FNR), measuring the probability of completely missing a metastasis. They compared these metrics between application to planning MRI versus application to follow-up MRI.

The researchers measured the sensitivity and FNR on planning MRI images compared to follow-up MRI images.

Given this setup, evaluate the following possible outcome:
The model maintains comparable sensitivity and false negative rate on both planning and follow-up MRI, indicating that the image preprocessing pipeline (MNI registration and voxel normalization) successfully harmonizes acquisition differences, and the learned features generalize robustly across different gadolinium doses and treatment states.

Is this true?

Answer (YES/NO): NO